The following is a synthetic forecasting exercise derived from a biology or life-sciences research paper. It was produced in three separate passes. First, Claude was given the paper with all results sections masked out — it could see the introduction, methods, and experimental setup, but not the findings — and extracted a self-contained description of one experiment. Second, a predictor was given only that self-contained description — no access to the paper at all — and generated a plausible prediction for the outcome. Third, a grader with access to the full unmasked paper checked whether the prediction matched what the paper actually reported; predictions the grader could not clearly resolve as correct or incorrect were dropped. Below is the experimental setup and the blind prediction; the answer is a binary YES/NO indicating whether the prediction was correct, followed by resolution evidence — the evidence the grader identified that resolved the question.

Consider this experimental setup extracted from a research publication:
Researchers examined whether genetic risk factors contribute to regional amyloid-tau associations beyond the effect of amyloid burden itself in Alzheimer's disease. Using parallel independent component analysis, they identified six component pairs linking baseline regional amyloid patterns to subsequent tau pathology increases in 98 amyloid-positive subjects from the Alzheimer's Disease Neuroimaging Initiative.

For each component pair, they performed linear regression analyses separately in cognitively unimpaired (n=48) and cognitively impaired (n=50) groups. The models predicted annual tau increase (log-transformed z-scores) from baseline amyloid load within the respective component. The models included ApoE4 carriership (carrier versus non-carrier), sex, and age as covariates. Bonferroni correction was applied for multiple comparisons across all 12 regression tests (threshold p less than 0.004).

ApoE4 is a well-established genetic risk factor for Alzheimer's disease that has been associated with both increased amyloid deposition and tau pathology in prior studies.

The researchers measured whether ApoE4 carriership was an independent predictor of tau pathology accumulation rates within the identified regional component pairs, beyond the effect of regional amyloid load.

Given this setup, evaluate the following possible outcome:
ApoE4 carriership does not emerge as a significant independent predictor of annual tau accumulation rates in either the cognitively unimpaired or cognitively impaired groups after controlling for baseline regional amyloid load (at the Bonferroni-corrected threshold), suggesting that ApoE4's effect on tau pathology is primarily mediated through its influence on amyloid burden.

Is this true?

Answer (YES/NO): NO